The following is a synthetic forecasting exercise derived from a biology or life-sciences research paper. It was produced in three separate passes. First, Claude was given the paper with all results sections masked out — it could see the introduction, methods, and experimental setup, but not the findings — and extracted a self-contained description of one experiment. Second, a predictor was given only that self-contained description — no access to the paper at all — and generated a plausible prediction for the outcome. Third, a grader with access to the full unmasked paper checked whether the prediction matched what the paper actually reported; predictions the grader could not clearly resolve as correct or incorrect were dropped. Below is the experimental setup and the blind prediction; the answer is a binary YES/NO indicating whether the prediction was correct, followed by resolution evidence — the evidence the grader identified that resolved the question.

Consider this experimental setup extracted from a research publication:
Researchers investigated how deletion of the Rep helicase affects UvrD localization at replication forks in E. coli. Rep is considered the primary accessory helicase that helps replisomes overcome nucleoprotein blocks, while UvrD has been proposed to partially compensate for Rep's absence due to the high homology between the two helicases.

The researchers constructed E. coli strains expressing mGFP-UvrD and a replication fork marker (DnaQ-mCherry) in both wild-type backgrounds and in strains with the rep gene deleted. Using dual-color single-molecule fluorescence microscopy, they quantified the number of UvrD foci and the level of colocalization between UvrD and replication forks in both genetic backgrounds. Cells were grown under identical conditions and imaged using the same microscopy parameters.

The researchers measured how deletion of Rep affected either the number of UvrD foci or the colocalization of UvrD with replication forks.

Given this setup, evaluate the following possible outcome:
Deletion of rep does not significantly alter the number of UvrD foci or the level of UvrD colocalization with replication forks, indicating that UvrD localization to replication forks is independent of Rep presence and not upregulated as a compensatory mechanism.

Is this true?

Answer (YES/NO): NO